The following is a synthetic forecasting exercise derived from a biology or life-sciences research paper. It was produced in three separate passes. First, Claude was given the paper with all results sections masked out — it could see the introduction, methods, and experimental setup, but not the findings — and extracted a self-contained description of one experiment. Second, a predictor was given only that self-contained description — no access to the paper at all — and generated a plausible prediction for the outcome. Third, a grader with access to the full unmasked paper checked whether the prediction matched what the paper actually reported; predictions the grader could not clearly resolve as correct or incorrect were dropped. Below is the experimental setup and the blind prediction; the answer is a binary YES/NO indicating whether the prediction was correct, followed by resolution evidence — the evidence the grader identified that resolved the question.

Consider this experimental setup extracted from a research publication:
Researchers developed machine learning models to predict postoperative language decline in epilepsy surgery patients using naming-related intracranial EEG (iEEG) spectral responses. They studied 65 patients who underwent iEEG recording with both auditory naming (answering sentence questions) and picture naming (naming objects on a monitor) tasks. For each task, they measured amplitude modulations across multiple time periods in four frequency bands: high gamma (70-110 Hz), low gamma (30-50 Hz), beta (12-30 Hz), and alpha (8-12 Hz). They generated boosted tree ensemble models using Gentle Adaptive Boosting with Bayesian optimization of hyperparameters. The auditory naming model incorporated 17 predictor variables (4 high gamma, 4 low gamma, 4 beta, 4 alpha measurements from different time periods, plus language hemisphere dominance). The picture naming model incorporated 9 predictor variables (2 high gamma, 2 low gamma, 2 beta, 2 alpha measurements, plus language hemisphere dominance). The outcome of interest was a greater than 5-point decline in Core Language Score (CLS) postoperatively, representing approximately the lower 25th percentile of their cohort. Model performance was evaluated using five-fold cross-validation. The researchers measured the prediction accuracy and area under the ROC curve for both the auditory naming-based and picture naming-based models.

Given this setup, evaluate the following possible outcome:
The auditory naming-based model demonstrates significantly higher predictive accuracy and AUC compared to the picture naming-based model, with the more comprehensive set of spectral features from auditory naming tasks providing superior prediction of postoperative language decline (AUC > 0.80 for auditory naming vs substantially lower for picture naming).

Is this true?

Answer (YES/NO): NO